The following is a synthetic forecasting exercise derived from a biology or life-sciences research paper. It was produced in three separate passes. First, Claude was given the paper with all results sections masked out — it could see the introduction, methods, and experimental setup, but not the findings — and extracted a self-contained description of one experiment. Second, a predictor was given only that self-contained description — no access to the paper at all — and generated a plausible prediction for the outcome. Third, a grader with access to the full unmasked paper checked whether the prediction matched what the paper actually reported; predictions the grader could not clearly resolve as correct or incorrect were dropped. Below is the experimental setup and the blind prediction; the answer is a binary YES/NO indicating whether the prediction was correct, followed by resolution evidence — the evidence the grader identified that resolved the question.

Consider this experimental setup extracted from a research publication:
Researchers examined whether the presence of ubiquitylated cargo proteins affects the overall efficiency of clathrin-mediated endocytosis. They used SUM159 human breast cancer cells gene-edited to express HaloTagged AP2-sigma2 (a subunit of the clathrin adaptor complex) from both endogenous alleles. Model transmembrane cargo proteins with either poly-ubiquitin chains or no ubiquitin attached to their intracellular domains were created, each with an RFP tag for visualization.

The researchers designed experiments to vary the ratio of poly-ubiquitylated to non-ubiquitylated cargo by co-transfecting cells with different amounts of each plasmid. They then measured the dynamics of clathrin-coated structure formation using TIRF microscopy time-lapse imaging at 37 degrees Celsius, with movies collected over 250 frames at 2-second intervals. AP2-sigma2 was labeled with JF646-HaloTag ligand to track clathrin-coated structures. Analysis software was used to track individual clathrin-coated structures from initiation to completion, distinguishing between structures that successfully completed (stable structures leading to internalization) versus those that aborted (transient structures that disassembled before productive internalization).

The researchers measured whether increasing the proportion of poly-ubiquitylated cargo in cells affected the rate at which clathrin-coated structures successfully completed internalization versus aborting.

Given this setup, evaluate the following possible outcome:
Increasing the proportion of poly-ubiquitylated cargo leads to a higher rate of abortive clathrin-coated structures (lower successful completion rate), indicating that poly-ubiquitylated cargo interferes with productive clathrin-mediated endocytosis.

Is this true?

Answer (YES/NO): NO